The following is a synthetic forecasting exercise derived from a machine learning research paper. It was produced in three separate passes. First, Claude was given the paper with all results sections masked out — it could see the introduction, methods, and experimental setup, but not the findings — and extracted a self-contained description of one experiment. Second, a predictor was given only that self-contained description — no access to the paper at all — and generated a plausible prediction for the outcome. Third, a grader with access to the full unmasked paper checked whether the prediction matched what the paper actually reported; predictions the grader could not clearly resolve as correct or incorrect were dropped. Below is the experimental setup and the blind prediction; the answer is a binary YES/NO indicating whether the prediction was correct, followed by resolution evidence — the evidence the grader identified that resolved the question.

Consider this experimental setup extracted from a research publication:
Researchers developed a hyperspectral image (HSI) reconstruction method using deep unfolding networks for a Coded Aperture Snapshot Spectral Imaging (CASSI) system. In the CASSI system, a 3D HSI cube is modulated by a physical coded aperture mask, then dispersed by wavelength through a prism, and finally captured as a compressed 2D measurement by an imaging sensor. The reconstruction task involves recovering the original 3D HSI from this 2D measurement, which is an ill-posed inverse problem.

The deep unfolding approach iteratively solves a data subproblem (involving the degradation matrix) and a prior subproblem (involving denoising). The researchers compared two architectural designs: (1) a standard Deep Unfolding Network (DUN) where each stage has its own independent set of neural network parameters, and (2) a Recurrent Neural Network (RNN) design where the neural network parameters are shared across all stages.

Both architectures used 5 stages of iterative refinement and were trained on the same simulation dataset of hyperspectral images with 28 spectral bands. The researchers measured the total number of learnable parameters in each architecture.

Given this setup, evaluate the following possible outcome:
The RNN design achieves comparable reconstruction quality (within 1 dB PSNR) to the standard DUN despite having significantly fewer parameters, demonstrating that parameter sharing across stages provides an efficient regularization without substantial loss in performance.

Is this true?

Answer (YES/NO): YES